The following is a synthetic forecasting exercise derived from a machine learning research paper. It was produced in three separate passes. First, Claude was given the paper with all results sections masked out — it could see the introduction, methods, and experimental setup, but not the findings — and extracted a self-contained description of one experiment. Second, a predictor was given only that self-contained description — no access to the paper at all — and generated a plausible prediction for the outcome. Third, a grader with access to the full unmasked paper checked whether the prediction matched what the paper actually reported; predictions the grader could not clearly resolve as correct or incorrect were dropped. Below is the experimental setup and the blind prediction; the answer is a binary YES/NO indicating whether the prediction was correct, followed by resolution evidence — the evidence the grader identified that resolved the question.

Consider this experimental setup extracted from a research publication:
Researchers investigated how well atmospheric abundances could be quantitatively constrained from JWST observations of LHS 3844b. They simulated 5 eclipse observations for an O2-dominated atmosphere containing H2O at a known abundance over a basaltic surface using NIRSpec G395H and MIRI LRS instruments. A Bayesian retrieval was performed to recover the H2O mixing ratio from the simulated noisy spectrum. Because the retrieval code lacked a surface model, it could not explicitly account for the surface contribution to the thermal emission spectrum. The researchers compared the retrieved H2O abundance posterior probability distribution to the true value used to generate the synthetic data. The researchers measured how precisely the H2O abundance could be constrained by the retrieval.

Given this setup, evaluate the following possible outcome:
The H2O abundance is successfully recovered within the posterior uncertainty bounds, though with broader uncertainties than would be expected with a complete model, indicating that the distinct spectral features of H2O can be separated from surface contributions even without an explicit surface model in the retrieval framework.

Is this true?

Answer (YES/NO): YES